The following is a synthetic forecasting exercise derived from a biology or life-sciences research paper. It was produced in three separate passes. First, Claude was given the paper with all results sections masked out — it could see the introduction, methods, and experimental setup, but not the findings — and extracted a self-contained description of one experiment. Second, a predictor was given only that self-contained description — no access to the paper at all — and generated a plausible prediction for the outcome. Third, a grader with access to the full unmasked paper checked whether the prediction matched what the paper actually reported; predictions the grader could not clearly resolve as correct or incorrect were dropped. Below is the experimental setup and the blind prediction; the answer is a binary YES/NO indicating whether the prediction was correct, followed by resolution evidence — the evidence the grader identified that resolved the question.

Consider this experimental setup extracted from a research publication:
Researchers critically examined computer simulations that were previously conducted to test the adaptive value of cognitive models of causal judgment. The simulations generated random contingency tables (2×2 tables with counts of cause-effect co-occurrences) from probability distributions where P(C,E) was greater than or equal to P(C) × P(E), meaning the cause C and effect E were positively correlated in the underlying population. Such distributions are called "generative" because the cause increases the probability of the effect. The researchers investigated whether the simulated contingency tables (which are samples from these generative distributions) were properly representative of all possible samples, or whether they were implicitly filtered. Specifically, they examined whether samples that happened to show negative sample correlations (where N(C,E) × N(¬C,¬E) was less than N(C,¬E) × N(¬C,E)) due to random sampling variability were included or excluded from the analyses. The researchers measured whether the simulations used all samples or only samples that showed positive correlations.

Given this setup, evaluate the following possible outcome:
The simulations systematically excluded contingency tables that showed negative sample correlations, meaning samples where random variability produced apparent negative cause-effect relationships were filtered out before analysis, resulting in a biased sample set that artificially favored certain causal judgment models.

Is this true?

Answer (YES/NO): YES